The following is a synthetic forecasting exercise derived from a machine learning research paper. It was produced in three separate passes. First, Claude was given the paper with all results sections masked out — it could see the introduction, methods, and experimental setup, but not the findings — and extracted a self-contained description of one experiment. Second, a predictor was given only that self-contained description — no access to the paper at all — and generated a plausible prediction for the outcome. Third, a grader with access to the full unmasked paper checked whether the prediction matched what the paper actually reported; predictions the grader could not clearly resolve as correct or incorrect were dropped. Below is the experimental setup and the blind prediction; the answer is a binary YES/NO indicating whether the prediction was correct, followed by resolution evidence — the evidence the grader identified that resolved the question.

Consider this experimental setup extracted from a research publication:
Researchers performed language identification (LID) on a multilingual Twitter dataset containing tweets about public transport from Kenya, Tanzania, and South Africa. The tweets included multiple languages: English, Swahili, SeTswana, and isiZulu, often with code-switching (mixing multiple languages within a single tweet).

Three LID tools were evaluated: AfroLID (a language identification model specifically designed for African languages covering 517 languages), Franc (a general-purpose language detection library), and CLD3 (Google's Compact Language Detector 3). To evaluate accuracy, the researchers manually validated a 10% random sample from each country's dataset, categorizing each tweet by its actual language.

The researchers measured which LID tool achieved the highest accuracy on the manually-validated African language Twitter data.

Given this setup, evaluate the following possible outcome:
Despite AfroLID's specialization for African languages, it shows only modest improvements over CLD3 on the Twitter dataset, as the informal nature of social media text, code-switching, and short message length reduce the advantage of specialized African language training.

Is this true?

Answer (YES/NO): NO